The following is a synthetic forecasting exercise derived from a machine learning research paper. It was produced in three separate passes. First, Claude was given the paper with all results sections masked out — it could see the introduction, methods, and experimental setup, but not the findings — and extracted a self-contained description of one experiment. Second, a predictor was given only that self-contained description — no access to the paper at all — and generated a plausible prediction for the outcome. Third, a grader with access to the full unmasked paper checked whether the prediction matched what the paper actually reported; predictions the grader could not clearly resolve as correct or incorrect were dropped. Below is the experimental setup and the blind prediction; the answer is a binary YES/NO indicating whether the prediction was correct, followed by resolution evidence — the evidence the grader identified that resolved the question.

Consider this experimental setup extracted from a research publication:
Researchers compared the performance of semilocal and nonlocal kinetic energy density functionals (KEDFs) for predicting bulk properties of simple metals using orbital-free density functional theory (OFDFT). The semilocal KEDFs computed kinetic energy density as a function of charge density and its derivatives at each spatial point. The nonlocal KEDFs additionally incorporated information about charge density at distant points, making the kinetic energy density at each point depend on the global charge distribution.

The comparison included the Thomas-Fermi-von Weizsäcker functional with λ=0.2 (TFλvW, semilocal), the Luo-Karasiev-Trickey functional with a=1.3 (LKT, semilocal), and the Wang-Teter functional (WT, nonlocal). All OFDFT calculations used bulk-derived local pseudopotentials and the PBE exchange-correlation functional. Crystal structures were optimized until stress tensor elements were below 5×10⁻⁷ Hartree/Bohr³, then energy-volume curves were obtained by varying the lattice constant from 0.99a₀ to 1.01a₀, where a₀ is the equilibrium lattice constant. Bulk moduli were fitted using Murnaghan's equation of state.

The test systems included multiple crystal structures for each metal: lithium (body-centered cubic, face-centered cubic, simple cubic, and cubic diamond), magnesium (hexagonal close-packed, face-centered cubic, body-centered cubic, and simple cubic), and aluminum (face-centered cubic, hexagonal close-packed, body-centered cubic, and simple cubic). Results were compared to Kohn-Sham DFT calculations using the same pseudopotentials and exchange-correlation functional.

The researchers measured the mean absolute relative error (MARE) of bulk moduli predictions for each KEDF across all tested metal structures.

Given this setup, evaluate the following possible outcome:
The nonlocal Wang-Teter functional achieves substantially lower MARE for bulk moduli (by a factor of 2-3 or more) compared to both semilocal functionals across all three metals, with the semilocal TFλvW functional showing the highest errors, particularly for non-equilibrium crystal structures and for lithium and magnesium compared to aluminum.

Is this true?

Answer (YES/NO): NO